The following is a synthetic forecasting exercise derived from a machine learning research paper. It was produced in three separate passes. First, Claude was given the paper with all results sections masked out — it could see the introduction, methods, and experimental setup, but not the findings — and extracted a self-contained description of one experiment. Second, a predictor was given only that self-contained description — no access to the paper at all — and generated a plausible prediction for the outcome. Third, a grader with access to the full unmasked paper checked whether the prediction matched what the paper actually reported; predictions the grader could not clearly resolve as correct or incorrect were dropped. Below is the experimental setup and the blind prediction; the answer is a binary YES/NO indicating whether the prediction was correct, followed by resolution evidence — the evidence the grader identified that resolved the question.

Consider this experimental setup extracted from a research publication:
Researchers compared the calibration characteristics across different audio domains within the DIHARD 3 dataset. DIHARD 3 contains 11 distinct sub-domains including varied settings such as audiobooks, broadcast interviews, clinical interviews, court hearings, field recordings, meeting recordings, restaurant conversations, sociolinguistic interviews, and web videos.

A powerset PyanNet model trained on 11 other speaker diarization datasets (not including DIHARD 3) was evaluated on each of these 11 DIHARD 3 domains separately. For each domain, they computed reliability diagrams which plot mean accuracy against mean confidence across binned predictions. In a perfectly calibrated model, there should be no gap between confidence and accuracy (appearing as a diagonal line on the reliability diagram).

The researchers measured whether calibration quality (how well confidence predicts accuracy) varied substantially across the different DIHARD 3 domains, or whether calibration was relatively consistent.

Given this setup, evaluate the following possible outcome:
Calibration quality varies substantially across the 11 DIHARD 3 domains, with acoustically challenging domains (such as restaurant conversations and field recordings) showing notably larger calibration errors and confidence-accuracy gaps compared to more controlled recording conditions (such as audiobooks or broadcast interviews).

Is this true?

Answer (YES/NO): NO